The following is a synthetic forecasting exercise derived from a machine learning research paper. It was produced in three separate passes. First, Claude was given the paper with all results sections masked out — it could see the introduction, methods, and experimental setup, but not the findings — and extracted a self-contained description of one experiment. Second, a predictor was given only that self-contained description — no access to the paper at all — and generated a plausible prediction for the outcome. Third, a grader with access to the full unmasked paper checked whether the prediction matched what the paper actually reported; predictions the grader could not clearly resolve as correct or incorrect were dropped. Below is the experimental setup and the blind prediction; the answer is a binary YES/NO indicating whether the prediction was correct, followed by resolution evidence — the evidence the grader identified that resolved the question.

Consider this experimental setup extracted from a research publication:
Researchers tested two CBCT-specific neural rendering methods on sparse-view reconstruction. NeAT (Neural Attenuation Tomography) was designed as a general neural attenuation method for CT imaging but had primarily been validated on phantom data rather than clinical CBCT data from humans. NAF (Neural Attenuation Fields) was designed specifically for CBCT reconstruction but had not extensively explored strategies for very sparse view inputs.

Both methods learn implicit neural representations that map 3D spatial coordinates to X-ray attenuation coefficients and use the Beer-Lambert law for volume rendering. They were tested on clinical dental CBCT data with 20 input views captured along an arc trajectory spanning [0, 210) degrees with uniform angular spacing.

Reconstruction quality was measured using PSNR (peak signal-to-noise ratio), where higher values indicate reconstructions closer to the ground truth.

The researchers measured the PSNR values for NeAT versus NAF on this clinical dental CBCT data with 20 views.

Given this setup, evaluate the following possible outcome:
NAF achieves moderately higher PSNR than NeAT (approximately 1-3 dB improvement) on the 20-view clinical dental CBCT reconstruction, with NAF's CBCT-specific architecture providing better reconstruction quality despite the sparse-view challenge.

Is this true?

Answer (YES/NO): NO